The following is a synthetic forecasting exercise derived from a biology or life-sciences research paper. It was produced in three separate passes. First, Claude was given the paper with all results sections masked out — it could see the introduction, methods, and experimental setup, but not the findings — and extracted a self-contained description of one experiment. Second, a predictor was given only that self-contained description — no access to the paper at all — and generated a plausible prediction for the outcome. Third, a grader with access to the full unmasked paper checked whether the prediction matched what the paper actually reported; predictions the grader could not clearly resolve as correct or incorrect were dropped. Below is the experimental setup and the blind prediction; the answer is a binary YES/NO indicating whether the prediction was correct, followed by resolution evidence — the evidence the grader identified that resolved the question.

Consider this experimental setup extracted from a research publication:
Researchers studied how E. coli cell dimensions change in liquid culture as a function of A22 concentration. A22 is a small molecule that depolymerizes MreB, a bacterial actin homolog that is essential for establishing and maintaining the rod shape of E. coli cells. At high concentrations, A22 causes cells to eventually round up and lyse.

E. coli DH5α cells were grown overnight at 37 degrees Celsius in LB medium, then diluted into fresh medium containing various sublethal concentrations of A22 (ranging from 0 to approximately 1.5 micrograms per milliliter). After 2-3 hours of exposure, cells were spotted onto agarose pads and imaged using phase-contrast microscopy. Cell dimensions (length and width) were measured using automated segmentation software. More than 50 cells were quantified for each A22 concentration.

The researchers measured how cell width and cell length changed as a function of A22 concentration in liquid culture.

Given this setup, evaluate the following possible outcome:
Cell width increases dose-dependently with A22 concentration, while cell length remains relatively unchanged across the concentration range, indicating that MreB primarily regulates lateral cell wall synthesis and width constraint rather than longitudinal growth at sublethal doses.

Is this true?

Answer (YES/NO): NO